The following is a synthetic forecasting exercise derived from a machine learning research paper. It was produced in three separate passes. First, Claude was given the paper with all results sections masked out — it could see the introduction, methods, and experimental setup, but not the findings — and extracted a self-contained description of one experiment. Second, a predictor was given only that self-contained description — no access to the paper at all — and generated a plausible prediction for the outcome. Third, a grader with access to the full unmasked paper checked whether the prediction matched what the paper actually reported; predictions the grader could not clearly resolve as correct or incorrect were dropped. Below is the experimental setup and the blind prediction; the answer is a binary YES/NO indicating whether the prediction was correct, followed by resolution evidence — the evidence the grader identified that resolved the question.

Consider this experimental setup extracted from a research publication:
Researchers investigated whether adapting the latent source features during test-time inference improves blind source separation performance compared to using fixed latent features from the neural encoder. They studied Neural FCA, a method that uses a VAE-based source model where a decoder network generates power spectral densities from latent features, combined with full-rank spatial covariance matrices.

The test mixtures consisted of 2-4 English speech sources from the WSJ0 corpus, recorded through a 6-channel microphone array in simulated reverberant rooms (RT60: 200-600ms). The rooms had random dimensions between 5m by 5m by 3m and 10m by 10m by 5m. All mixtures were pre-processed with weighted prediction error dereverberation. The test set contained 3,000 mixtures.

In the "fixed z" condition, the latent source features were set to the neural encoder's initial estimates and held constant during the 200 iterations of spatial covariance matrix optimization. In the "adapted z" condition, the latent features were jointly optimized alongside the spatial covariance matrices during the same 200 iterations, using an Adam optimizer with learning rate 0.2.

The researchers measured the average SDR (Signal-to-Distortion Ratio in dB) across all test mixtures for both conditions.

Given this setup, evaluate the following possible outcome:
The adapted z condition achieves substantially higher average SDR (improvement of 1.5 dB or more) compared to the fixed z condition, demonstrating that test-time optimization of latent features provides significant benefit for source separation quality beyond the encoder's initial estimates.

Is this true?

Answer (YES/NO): YES